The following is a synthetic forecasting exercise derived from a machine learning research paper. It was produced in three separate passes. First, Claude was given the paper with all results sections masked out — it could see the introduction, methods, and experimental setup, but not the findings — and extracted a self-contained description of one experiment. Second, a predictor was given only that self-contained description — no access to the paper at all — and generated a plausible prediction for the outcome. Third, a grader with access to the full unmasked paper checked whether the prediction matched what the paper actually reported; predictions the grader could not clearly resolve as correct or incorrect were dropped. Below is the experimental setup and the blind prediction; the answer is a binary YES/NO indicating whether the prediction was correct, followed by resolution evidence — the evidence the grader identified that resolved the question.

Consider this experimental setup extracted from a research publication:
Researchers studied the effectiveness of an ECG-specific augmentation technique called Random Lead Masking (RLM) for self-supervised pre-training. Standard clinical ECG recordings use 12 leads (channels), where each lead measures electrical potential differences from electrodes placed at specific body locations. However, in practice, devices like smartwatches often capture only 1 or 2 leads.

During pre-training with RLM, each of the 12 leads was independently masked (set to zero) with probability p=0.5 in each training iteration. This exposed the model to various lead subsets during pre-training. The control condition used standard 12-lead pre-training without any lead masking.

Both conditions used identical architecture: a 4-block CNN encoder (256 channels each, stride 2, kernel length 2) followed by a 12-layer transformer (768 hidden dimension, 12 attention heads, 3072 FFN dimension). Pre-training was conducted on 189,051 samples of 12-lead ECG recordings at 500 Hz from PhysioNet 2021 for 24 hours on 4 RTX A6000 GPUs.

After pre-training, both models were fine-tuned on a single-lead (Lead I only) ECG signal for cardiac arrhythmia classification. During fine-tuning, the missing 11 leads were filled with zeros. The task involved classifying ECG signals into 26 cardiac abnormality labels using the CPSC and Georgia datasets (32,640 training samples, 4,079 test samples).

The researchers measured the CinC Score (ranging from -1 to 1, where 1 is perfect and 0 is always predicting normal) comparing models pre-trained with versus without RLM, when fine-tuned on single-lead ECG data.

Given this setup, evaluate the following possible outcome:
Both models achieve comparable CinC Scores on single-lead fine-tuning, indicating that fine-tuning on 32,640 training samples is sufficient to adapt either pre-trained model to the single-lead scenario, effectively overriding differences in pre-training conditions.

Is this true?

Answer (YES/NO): NO